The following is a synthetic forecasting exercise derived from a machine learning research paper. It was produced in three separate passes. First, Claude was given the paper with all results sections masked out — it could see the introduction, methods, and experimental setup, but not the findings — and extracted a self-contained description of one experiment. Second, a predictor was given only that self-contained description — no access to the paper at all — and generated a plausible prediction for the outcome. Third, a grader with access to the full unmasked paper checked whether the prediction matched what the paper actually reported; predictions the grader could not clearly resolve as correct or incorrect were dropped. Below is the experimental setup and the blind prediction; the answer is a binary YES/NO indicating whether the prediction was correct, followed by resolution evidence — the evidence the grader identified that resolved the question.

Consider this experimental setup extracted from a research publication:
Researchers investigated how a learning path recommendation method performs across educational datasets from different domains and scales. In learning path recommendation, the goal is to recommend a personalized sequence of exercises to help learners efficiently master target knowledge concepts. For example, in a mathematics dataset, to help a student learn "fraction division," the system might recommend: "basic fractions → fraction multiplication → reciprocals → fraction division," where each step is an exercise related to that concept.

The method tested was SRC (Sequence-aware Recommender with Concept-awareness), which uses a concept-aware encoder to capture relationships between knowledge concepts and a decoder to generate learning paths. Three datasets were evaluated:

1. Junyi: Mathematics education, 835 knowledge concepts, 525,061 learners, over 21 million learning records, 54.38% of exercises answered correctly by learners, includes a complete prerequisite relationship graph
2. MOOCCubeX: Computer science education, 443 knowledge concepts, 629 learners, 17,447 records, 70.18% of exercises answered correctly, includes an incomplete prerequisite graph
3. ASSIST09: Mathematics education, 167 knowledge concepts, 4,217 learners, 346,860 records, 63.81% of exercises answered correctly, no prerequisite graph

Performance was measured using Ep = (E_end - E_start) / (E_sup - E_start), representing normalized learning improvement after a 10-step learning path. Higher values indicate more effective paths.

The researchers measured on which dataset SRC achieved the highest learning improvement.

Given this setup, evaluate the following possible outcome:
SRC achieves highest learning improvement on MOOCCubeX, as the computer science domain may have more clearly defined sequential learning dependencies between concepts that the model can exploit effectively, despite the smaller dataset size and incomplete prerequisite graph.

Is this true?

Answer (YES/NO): YES